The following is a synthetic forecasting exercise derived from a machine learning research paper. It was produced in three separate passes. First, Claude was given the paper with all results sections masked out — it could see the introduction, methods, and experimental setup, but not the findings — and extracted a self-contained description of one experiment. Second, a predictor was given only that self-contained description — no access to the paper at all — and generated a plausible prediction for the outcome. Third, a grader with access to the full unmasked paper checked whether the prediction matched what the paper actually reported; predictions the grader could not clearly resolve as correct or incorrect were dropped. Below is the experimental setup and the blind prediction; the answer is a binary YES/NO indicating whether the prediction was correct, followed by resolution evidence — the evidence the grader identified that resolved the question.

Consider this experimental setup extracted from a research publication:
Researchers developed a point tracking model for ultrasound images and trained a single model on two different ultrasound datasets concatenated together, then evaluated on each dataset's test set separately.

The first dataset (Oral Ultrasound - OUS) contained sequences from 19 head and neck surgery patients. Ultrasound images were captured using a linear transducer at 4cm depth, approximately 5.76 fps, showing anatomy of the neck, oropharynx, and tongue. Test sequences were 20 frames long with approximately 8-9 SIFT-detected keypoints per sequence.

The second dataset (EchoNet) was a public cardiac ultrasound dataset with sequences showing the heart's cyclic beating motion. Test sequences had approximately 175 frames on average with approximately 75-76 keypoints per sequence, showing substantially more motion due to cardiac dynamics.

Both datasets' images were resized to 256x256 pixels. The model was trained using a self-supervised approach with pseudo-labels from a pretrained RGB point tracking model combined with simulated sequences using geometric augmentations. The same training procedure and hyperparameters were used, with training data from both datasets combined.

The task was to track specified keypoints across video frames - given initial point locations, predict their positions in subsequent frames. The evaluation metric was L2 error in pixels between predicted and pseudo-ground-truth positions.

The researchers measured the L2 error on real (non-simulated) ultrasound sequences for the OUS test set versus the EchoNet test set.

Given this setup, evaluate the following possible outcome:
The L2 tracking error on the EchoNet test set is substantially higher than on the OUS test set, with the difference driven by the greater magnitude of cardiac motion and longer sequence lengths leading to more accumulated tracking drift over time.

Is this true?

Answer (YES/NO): NO